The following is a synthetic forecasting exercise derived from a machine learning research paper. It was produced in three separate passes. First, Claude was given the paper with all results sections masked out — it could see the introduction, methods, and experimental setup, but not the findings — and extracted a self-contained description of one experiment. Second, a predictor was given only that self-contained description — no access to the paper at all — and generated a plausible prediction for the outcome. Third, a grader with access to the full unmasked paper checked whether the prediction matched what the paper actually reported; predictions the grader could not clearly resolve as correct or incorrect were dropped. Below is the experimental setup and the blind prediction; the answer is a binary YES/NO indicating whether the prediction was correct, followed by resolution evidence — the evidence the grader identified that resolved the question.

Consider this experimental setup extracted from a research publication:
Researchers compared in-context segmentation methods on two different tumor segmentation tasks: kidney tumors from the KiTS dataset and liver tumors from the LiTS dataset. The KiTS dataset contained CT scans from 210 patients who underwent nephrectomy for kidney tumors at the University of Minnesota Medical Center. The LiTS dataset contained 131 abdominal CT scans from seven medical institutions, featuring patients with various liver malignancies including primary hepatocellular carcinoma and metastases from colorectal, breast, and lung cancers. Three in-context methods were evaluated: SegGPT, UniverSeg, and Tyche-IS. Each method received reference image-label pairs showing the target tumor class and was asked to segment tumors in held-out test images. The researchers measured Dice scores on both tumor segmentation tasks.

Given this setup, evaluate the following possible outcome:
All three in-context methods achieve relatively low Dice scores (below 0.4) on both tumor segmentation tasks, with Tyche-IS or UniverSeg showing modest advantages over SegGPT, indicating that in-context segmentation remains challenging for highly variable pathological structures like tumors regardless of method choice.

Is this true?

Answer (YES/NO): NO